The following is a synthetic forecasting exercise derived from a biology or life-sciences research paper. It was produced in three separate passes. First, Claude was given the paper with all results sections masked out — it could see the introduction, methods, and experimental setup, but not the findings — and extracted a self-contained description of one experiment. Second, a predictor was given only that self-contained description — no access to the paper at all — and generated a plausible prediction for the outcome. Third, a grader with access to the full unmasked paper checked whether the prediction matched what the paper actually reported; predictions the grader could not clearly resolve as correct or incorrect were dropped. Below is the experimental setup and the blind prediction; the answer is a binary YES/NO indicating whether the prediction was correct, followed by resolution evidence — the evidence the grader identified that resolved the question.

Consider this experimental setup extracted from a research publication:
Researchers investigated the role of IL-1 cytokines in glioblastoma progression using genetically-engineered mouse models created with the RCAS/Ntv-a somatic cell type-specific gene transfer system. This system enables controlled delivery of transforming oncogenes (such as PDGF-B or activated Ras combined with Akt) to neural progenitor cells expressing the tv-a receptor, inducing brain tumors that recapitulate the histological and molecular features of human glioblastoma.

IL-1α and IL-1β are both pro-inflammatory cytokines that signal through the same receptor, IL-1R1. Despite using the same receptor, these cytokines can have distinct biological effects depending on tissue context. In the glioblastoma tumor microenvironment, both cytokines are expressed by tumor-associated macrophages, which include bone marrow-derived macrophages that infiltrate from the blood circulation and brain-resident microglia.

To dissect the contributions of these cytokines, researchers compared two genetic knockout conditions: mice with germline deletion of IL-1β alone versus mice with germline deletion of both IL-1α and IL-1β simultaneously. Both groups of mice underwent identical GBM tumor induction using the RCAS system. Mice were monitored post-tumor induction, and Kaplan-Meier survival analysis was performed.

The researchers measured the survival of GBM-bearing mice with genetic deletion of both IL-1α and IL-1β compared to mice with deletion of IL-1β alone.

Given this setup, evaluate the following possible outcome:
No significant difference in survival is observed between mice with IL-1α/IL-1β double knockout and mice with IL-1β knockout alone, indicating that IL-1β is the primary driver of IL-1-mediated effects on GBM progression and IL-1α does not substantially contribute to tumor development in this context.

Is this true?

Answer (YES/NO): NO